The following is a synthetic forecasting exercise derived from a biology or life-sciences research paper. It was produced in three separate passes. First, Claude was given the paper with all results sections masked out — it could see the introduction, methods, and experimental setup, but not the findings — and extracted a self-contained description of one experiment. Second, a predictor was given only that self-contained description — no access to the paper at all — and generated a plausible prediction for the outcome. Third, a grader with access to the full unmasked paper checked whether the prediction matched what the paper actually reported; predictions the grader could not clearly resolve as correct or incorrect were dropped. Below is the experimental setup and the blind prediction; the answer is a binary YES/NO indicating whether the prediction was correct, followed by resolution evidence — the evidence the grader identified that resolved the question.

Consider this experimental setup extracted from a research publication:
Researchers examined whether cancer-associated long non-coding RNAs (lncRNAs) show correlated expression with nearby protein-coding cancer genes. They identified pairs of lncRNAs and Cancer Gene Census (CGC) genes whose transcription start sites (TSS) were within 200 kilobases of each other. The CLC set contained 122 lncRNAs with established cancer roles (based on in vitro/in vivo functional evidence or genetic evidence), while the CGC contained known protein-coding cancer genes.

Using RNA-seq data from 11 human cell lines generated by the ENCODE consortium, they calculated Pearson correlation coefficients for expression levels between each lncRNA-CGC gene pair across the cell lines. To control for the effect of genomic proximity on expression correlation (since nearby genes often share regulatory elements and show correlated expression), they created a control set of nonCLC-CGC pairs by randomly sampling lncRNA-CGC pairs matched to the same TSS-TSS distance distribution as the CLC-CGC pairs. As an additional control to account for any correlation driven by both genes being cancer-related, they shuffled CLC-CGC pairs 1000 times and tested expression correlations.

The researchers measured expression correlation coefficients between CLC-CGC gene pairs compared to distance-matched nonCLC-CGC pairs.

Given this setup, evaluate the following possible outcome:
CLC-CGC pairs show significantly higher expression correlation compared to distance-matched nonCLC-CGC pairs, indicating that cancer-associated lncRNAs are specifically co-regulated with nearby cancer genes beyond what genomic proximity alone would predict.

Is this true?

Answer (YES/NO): YES